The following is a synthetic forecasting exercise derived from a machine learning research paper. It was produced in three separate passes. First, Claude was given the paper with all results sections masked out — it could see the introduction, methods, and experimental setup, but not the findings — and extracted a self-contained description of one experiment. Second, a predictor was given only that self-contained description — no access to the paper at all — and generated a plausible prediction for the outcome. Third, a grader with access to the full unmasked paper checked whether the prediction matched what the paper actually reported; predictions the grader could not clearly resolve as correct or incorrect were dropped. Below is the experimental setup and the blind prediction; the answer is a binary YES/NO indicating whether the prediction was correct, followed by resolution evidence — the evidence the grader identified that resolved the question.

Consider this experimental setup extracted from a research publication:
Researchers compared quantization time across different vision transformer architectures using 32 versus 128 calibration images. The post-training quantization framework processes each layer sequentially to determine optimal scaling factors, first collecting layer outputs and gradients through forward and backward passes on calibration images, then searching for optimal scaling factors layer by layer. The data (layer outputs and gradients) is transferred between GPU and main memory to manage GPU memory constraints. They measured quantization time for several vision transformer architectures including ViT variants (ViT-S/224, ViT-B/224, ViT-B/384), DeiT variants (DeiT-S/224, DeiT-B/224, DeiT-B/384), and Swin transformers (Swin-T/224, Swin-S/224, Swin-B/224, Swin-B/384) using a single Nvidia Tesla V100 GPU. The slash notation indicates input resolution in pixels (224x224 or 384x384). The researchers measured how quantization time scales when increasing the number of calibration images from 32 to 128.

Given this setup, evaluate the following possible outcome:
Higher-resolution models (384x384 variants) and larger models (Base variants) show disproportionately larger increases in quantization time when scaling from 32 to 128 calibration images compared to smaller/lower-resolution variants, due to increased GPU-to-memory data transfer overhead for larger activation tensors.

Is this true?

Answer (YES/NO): NO